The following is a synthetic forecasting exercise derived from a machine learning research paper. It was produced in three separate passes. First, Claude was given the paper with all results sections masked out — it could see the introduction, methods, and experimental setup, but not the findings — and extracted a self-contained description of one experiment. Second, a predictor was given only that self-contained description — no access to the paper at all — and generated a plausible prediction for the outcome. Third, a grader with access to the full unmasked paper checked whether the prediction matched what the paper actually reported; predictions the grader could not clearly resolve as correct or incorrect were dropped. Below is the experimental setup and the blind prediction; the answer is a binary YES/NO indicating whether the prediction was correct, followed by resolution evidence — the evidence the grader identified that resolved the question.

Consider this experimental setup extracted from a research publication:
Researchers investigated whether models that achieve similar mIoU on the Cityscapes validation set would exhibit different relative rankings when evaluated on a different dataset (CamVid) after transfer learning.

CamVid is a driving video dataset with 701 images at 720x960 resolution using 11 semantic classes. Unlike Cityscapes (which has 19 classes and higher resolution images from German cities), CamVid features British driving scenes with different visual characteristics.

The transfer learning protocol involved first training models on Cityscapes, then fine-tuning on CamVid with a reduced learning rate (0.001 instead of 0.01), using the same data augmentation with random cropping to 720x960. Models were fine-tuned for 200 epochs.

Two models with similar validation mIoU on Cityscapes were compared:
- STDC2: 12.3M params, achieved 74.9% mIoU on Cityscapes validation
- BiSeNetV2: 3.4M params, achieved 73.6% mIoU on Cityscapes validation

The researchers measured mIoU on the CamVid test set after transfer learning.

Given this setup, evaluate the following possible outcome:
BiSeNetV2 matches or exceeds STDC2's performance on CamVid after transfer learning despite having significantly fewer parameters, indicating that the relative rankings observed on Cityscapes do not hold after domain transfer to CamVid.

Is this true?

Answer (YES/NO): YES